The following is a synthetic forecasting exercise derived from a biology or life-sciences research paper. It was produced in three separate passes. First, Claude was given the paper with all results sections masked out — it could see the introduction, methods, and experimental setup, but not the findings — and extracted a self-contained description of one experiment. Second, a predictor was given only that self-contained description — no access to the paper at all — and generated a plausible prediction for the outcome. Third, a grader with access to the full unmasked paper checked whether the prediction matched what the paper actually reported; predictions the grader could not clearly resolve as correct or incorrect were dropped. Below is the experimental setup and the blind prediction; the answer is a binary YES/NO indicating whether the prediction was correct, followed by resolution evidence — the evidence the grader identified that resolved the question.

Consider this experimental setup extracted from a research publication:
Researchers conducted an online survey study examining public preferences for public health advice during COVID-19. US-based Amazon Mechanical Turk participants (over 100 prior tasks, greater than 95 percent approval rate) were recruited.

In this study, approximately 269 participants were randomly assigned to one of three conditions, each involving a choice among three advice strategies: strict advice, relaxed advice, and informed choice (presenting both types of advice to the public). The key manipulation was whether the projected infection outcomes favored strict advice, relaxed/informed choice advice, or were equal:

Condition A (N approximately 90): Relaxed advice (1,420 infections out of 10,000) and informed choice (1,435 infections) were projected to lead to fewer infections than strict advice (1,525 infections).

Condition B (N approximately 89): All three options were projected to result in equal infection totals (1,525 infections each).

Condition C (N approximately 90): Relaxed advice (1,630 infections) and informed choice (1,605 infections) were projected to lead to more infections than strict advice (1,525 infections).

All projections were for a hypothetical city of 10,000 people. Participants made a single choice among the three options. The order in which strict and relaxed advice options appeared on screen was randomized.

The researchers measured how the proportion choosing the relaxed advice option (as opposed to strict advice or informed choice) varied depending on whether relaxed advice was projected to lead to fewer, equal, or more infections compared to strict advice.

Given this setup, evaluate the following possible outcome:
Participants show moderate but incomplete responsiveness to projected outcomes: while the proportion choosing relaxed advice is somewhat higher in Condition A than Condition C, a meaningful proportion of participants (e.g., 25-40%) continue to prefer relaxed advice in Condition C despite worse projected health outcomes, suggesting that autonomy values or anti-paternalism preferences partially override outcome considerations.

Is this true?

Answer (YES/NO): NO